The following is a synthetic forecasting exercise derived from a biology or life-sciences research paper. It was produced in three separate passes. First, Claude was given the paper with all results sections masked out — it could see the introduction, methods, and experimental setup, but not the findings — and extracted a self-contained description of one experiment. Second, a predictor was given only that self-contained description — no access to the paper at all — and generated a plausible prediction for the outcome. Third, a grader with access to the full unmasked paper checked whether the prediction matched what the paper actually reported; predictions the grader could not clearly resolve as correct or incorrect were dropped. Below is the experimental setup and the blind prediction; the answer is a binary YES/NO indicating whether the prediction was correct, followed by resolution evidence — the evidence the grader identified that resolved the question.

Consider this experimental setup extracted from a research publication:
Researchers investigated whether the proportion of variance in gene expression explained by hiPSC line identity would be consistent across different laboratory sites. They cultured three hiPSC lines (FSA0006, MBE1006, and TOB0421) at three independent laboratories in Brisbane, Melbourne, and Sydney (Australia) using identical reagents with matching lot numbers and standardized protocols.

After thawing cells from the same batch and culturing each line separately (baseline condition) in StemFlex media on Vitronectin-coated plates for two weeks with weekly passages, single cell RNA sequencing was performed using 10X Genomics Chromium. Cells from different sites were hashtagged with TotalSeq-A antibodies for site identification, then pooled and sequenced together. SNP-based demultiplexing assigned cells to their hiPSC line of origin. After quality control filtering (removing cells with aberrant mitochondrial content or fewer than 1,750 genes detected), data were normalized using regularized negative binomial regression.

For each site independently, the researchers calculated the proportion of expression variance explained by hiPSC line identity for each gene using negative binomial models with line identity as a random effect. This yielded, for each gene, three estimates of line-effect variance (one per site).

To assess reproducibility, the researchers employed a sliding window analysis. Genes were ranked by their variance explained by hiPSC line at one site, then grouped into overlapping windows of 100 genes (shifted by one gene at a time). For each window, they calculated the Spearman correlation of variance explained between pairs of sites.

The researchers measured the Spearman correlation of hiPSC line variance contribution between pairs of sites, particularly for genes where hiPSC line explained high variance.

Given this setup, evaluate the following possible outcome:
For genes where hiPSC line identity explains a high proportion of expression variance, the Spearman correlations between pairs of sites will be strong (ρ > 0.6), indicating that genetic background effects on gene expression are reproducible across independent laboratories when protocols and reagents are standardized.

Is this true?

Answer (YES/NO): YES